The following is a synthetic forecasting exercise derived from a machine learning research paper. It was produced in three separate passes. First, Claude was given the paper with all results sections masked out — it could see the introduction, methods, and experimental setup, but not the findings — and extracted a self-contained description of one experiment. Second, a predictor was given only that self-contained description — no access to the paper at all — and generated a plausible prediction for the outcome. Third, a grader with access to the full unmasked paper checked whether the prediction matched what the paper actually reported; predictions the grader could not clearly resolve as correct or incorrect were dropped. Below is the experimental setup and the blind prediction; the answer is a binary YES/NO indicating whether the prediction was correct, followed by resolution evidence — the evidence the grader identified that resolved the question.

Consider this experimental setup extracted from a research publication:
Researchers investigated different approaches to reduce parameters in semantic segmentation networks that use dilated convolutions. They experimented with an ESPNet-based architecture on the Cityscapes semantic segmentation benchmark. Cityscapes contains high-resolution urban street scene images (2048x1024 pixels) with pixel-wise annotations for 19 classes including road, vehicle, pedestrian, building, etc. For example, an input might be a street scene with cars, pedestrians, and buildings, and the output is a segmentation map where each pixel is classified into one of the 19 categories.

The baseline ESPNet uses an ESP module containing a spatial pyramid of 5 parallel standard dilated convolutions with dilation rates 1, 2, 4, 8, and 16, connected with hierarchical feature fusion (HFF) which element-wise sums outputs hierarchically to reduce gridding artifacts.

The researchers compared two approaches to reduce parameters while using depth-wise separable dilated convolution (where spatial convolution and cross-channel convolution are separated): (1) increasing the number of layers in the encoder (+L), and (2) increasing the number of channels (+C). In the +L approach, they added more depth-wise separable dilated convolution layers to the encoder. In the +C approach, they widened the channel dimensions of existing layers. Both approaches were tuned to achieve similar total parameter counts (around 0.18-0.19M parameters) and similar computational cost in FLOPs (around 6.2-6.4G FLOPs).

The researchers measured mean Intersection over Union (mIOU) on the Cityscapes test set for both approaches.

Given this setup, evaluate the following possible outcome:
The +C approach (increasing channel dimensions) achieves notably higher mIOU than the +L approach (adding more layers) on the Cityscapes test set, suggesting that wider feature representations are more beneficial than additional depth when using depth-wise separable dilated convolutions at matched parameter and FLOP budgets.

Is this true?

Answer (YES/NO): NO